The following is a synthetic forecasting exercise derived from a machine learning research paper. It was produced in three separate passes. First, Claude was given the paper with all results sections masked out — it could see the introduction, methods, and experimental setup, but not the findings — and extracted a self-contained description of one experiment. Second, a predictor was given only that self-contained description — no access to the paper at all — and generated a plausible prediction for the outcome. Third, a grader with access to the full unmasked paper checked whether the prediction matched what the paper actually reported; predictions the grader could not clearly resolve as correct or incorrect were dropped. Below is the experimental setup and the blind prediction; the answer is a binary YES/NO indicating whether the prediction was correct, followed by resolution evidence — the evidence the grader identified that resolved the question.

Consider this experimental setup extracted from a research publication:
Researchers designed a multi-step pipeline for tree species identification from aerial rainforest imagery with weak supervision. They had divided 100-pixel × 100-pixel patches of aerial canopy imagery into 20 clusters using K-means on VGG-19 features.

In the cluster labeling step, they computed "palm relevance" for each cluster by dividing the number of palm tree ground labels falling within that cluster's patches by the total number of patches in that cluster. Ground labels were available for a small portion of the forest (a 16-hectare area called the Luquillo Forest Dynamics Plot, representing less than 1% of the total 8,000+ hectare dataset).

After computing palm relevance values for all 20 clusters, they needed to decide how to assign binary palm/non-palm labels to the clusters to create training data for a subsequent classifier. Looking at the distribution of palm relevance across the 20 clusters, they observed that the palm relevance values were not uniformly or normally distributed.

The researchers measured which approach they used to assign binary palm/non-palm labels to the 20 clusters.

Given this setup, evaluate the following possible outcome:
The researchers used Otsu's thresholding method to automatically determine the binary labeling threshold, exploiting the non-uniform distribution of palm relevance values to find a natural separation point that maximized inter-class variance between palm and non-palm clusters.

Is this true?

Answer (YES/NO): NO